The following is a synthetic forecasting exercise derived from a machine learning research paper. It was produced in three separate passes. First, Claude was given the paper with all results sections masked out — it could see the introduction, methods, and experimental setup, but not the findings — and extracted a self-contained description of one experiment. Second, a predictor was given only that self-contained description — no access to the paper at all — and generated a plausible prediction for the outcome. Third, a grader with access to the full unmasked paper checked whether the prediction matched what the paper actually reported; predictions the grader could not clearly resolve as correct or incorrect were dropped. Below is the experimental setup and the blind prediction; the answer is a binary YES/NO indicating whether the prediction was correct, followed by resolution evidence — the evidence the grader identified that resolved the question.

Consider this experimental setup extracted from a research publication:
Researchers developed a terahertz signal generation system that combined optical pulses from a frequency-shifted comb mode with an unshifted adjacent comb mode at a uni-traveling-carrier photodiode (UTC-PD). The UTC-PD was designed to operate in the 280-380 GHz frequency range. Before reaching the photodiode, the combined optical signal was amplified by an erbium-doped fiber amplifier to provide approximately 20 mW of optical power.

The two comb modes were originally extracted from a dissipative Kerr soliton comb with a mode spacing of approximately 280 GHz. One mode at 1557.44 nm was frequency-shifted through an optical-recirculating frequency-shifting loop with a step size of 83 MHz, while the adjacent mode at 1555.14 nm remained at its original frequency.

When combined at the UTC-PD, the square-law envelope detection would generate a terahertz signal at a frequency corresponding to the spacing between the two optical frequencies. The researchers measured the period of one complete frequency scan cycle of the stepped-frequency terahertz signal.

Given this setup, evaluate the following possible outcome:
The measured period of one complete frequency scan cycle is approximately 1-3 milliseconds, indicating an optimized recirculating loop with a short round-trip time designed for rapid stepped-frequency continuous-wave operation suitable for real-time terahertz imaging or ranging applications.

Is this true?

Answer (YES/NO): NO